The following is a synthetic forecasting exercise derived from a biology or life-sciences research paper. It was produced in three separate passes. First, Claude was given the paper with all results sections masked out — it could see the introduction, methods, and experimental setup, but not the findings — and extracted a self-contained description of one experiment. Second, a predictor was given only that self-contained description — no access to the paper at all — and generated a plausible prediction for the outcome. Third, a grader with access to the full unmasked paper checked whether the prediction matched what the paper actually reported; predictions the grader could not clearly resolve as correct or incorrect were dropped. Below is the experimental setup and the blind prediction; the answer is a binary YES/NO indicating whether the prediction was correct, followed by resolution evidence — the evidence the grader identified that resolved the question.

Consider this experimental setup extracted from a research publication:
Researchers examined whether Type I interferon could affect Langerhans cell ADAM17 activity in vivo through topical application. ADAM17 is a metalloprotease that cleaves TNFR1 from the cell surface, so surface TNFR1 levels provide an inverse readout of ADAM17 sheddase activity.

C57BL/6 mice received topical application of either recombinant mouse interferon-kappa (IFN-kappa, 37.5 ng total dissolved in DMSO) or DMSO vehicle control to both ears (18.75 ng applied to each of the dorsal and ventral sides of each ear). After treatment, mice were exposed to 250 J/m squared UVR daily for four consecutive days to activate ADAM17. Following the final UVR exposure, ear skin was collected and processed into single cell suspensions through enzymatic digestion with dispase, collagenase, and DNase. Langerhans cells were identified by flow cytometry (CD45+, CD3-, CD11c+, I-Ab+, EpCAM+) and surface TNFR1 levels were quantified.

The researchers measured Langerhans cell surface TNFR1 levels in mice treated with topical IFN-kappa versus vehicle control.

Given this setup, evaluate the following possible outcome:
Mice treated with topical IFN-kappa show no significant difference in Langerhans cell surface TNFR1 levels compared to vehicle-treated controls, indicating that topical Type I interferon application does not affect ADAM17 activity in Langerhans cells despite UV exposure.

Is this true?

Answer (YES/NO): NO